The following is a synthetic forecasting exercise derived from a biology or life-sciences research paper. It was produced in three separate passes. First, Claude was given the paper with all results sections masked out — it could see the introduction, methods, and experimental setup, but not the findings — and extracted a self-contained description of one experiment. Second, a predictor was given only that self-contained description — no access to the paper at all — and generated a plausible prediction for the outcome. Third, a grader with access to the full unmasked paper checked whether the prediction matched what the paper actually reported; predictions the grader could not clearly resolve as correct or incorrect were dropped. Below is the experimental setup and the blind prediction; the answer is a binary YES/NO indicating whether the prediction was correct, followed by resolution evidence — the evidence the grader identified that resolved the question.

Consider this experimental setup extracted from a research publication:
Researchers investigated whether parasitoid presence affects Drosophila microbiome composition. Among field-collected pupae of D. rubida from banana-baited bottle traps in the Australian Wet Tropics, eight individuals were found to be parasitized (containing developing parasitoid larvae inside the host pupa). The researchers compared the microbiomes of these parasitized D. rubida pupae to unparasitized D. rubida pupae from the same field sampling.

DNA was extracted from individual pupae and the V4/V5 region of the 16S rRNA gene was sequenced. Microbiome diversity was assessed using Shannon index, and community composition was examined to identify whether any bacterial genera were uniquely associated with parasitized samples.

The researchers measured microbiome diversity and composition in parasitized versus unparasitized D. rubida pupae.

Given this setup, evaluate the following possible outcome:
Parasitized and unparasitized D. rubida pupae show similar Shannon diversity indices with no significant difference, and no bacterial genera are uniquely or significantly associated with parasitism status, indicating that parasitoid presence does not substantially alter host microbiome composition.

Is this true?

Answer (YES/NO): YES